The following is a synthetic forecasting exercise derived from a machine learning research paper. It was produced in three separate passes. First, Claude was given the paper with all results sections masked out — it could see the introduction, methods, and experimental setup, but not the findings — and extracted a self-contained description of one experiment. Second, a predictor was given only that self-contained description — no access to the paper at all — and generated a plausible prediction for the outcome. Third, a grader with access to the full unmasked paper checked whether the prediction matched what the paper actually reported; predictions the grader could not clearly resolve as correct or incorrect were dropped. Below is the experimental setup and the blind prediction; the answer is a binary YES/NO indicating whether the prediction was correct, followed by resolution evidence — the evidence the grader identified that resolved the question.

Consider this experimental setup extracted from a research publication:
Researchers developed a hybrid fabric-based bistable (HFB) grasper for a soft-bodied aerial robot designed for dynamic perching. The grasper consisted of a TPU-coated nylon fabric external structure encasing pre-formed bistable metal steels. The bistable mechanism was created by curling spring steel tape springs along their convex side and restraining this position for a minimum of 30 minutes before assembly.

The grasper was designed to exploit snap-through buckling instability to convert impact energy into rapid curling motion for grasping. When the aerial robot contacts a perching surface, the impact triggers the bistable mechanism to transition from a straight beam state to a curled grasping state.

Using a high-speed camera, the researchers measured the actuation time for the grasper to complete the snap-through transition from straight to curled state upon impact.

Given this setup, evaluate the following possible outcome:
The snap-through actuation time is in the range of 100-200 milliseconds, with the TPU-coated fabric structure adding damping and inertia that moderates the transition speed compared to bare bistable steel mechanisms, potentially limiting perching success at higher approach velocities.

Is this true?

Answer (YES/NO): NO